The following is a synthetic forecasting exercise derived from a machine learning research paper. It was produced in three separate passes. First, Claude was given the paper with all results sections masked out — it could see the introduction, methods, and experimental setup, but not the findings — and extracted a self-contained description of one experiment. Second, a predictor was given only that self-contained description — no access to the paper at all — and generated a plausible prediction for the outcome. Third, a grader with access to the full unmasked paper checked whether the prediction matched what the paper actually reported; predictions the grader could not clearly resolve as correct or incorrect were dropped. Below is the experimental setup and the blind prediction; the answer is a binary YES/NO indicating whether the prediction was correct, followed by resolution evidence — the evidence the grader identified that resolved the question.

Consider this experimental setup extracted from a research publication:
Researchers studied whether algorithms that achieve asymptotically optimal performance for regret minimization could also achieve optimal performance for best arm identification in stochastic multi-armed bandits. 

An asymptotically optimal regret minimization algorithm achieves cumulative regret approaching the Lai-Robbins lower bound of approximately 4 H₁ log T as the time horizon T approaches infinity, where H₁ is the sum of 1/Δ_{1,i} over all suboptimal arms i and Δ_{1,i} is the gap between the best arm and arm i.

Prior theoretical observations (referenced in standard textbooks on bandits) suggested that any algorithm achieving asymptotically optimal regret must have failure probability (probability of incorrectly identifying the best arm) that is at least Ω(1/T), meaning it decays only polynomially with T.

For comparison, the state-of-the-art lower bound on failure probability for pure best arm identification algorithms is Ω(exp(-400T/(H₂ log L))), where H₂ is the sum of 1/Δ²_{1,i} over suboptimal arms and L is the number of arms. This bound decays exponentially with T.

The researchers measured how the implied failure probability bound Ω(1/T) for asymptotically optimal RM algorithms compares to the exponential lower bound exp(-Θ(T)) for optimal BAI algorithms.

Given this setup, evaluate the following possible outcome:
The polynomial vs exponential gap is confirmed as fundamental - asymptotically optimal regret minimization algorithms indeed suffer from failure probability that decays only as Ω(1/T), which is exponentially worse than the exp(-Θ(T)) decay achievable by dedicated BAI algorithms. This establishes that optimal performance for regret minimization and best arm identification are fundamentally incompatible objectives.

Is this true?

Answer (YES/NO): YES